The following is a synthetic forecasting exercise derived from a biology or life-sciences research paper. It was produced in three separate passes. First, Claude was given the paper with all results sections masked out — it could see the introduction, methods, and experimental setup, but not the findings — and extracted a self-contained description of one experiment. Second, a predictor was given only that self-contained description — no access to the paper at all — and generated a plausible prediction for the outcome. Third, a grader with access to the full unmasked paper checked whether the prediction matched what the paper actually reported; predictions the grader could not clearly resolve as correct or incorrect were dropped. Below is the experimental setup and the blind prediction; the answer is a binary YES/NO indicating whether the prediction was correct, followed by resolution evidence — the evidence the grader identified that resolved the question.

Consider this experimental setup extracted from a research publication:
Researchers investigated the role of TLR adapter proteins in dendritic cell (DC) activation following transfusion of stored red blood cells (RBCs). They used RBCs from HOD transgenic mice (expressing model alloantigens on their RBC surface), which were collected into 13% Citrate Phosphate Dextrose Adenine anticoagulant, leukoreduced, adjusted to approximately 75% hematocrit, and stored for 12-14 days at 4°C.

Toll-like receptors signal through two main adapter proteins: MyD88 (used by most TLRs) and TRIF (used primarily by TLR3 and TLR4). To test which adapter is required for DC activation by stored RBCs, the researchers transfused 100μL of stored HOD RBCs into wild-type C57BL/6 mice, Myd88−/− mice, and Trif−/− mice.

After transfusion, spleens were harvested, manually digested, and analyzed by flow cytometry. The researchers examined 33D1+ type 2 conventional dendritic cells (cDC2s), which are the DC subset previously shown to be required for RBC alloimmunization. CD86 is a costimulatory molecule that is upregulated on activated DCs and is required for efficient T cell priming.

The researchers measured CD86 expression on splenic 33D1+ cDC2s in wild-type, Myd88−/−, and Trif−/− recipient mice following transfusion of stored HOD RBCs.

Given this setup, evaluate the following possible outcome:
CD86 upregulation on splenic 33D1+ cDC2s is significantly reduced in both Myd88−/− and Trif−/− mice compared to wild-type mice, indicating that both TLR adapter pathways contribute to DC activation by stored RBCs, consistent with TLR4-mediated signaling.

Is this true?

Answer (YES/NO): NO